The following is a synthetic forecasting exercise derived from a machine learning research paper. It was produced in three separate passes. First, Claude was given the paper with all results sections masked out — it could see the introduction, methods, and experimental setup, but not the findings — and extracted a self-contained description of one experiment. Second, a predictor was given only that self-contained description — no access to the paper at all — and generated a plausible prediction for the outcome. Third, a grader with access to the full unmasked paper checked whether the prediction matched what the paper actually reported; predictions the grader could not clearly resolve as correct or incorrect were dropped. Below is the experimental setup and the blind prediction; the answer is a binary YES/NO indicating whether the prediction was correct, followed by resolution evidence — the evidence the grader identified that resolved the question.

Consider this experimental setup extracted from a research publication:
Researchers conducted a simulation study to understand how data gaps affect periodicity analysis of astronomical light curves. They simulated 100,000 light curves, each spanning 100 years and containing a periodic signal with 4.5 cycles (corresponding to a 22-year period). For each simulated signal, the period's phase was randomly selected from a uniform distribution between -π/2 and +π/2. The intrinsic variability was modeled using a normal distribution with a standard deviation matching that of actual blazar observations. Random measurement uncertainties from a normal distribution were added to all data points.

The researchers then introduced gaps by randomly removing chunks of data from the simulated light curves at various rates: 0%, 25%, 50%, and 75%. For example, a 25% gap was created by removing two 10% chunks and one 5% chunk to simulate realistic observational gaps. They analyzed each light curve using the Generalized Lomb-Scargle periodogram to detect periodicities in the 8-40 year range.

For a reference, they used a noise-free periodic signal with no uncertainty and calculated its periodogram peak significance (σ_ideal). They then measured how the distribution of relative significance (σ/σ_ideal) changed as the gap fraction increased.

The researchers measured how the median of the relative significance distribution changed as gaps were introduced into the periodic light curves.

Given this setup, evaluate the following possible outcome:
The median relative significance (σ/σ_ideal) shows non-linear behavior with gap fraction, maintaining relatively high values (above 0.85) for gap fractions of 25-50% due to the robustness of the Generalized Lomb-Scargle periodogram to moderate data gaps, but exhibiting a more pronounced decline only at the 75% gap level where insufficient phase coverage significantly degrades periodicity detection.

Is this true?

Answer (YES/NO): NO